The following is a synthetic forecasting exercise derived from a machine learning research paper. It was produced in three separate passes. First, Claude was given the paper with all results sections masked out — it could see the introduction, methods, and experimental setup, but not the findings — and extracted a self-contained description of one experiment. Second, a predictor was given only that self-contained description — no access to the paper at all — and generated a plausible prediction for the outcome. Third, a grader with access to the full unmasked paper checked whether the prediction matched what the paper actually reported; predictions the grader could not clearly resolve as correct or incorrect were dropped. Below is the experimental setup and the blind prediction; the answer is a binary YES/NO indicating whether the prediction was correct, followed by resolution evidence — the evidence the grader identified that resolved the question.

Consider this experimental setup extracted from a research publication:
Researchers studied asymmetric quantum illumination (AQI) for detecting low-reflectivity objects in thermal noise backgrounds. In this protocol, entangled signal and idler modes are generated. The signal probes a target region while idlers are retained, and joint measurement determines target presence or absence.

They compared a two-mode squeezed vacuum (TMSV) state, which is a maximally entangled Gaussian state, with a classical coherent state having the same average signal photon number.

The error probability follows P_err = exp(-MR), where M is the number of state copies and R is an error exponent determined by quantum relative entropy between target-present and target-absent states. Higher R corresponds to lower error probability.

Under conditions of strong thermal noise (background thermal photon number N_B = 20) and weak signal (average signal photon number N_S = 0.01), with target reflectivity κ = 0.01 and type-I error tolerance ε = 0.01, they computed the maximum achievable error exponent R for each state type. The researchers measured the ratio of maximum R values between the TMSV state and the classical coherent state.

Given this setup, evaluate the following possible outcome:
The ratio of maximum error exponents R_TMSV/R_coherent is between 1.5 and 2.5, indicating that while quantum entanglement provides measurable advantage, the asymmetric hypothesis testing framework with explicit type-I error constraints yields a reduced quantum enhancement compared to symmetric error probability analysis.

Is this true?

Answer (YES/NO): NO